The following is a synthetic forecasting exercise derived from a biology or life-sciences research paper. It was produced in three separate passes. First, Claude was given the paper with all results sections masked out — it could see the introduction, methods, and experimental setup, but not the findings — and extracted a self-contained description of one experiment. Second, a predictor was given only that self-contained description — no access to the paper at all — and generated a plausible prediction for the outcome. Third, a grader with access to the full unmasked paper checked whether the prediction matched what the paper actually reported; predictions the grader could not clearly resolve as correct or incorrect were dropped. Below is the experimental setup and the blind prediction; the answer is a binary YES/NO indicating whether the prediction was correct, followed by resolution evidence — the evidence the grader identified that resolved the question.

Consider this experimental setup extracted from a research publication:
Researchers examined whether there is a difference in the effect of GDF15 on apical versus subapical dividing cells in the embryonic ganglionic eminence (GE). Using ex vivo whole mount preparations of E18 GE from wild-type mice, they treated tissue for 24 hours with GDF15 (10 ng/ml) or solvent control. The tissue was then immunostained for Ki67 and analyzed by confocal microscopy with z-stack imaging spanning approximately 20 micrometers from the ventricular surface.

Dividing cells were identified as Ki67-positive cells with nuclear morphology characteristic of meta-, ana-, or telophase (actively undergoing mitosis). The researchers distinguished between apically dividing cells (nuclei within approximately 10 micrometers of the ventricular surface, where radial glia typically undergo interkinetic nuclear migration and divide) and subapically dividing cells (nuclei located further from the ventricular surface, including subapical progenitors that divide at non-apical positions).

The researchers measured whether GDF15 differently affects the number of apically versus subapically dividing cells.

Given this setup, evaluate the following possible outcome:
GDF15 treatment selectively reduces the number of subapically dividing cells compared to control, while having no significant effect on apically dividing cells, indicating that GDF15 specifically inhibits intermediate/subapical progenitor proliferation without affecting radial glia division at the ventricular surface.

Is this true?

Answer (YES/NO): NO